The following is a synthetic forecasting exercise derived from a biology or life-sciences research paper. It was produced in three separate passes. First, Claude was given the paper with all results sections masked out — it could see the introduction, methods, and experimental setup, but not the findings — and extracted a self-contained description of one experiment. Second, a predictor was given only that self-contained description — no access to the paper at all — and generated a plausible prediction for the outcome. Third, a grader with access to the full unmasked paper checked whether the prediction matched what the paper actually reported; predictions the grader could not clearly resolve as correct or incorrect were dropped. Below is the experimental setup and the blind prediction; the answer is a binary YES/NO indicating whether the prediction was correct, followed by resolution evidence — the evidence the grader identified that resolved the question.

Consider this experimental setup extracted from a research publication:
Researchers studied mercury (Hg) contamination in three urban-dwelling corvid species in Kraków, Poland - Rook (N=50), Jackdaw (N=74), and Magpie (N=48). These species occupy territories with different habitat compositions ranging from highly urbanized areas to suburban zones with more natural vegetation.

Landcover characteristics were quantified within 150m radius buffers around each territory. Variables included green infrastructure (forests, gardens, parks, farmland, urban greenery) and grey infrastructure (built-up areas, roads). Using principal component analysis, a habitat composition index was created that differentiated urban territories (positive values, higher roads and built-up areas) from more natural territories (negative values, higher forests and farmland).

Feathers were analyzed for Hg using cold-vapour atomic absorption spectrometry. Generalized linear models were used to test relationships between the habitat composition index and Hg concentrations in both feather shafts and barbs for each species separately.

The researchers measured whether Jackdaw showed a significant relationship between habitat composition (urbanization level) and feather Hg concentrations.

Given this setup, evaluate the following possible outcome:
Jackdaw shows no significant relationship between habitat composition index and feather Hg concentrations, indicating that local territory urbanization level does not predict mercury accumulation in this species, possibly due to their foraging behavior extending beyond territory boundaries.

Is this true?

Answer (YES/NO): NO